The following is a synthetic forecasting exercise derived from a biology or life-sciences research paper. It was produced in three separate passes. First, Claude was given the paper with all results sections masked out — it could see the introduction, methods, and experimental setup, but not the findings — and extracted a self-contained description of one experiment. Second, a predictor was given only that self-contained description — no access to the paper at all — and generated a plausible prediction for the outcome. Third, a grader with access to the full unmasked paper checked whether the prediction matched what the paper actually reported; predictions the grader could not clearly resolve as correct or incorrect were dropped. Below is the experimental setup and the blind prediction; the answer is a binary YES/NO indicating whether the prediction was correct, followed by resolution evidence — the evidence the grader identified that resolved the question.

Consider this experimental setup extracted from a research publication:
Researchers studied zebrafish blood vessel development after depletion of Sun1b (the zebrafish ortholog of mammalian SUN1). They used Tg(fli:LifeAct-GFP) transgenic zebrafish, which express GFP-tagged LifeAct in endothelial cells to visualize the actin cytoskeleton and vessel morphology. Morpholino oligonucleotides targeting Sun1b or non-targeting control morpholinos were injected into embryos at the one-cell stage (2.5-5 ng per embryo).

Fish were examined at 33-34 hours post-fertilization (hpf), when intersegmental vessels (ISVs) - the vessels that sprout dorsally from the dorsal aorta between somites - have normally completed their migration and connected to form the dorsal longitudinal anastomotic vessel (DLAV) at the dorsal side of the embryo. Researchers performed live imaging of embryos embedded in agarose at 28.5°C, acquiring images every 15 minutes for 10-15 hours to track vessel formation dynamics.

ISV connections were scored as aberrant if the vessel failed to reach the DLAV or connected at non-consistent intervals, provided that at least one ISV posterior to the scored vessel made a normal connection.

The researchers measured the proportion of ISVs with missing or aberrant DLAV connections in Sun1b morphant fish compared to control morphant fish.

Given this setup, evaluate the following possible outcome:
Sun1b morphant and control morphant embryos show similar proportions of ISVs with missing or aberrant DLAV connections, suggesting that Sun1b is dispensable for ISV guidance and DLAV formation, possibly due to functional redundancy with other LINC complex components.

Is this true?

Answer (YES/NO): NO